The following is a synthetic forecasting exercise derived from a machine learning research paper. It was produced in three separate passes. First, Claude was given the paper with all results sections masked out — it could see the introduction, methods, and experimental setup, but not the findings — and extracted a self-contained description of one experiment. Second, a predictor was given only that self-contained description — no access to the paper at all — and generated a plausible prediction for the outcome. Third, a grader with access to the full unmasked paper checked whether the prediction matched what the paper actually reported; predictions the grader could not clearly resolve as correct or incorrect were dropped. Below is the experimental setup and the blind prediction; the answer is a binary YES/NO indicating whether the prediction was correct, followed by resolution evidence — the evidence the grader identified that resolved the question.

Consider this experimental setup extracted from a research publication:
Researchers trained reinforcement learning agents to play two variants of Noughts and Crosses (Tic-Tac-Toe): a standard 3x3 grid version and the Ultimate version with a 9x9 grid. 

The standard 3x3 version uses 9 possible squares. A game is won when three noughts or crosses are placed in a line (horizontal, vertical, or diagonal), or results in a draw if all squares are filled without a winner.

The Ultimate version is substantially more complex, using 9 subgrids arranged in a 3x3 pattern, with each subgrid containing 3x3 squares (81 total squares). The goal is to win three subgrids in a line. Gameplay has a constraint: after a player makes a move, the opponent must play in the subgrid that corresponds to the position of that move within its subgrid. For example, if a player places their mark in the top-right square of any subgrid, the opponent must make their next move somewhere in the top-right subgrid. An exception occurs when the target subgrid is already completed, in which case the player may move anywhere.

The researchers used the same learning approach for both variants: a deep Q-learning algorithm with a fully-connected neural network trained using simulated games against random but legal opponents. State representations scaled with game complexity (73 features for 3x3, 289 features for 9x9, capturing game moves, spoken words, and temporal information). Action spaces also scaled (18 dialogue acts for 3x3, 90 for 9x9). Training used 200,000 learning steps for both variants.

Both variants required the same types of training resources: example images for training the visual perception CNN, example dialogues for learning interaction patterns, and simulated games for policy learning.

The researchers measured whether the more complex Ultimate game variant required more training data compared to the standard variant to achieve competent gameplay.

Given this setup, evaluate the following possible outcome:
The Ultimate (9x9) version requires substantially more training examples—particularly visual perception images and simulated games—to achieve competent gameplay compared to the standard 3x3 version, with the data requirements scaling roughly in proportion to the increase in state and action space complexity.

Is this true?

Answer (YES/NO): NO